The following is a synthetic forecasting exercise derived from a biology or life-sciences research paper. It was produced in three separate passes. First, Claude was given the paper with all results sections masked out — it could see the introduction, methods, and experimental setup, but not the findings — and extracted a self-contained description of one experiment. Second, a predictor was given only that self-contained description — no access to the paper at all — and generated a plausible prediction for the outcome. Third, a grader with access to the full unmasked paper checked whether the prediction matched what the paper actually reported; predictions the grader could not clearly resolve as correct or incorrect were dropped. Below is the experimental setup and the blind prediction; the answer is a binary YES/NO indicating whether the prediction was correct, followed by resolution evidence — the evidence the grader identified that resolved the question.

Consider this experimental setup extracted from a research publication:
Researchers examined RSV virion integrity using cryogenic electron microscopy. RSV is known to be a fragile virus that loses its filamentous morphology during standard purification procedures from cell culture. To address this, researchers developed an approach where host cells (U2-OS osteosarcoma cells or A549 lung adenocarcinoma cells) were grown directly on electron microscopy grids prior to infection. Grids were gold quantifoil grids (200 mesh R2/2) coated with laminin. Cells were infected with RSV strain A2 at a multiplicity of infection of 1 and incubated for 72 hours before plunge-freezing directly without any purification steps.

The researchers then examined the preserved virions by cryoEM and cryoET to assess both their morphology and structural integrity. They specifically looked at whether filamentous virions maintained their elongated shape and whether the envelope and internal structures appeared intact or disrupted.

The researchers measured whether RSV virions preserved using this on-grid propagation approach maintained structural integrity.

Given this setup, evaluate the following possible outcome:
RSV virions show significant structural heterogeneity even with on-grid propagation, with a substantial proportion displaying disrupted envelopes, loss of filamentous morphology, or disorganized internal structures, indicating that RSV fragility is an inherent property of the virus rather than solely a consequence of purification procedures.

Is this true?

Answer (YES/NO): YES